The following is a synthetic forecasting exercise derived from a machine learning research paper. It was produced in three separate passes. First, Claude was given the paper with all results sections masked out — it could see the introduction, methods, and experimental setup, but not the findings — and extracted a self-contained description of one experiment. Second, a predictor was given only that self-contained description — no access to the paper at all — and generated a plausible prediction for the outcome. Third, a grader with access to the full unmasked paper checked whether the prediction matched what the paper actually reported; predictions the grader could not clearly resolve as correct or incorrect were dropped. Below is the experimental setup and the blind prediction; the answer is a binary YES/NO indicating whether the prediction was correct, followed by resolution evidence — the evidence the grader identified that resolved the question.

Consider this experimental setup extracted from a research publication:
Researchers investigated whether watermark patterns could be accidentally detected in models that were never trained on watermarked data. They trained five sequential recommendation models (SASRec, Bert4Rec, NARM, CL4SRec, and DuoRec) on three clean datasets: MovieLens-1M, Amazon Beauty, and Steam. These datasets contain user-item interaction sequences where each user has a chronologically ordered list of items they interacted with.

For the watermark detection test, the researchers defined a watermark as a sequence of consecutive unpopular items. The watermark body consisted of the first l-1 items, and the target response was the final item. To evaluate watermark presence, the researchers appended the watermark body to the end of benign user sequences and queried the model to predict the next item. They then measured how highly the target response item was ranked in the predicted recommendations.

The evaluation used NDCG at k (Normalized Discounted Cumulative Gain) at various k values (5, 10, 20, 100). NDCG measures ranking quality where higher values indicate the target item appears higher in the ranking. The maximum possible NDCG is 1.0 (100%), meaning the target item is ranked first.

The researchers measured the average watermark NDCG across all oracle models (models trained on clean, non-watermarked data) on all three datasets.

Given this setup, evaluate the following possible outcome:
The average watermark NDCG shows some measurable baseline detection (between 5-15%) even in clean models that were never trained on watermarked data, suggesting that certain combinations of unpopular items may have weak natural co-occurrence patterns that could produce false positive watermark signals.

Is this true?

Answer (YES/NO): NO